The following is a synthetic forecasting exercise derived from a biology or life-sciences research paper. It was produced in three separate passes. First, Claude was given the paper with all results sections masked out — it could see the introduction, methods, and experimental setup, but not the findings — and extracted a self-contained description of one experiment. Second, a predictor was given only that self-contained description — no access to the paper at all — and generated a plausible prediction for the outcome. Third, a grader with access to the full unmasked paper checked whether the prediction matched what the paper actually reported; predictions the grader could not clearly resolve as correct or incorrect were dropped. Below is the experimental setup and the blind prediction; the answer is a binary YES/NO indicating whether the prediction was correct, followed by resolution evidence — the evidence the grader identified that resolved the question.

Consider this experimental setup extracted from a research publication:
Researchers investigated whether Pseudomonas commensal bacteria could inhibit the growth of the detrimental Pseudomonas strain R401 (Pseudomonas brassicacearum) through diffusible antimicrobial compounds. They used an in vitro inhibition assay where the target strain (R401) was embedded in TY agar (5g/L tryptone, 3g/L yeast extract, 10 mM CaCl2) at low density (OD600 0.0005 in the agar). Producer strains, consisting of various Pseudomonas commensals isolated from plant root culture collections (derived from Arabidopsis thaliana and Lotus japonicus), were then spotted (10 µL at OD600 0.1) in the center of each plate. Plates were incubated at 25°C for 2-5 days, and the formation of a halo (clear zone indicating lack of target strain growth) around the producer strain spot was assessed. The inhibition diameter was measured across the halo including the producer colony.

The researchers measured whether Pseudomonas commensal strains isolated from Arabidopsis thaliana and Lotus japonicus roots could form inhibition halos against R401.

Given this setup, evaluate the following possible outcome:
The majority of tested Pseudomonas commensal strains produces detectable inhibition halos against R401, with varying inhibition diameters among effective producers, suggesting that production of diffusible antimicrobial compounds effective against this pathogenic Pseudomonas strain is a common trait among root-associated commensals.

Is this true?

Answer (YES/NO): NO